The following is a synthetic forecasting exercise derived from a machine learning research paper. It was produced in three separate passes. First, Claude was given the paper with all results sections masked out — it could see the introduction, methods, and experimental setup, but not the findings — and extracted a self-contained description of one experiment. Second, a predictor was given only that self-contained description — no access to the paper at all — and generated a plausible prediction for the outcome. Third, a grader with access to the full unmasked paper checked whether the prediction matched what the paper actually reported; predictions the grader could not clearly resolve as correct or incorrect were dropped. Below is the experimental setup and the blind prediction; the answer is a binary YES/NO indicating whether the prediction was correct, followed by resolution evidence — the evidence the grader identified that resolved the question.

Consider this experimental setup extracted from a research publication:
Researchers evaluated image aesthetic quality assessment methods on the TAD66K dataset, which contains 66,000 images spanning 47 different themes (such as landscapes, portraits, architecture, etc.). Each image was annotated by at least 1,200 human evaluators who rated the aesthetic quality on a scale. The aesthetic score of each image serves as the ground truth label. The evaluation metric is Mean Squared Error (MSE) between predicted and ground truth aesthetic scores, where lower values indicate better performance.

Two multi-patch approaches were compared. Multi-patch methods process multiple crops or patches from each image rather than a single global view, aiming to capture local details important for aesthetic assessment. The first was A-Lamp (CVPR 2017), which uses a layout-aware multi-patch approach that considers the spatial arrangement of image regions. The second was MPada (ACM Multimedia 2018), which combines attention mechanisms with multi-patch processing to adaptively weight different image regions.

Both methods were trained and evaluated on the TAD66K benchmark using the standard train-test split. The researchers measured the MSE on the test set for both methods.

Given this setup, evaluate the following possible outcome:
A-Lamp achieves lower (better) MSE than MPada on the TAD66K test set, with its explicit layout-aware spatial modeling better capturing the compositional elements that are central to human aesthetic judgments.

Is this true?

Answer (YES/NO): YES